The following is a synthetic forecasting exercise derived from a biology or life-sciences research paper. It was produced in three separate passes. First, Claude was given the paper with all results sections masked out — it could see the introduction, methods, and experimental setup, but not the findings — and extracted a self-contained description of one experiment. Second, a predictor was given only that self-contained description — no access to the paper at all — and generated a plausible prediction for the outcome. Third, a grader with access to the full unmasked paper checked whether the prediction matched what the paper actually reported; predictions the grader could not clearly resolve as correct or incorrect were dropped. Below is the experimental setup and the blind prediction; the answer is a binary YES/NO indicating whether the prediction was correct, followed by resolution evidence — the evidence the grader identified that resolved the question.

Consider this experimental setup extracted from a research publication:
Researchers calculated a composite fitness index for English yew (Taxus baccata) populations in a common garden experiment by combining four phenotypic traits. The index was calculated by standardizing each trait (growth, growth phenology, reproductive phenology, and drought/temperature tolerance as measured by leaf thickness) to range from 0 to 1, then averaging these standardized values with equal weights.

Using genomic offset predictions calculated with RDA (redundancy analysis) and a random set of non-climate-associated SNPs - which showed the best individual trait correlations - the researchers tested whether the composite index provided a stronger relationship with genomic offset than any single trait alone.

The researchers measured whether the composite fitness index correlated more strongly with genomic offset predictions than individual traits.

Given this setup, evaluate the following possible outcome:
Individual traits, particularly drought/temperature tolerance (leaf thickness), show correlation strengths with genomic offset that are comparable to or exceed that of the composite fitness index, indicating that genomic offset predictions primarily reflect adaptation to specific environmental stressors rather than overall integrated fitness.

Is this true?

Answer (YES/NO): NO